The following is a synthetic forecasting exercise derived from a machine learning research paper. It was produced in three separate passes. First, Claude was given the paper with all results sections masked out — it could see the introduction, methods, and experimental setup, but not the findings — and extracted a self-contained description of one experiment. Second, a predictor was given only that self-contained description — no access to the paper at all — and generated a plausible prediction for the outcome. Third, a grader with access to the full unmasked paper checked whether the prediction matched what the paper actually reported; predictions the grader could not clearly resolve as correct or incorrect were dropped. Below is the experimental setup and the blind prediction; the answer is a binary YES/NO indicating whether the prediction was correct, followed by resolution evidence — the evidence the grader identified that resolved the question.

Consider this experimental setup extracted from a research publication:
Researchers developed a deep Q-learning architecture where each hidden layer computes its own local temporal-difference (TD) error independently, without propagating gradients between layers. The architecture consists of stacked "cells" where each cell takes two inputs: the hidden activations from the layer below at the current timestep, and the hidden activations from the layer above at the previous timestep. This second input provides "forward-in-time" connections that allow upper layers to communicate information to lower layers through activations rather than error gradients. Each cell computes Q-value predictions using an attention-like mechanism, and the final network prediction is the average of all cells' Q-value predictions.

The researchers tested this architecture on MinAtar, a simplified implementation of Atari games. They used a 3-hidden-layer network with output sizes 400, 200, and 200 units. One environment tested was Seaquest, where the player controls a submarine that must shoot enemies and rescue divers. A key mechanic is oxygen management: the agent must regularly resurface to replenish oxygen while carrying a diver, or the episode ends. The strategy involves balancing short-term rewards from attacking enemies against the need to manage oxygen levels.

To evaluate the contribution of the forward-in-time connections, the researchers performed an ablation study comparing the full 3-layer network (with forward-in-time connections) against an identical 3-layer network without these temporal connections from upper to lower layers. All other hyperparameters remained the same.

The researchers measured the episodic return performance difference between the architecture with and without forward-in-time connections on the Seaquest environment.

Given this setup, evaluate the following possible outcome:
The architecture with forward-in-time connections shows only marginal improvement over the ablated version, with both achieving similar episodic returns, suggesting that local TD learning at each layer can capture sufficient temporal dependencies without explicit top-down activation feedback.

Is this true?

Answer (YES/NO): NO